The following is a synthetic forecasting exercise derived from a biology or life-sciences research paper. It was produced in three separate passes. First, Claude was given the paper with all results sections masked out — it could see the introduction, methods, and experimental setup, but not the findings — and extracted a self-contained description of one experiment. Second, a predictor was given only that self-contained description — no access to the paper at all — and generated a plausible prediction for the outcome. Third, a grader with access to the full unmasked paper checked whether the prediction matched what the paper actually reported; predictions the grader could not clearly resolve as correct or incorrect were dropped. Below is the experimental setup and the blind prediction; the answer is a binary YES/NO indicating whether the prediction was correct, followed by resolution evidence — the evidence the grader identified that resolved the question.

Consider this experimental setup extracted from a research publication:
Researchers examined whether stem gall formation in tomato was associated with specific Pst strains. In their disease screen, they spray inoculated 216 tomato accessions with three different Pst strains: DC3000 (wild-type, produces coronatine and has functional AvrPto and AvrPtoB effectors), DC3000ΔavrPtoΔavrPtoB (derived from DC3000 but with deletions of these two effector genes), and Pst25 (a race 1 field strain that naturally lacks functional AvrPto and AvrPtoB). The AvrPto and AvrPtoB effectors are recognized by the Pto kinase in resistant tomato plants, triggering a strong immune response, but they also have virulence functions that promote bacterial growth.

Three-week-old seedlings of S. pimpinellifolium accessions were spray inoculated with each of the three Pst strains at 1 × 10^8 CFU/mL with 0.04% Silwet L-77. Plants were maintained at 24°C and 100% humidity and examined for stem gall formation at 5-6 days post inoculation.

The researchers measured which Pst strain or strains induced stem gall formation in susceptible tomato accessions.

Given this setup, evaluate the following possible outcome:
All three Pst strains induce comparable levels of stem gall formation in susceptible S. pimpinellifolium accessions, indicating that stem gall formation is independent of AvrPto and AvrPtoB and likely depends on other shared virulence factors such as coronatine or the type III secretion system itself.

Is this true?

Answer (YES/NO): NO